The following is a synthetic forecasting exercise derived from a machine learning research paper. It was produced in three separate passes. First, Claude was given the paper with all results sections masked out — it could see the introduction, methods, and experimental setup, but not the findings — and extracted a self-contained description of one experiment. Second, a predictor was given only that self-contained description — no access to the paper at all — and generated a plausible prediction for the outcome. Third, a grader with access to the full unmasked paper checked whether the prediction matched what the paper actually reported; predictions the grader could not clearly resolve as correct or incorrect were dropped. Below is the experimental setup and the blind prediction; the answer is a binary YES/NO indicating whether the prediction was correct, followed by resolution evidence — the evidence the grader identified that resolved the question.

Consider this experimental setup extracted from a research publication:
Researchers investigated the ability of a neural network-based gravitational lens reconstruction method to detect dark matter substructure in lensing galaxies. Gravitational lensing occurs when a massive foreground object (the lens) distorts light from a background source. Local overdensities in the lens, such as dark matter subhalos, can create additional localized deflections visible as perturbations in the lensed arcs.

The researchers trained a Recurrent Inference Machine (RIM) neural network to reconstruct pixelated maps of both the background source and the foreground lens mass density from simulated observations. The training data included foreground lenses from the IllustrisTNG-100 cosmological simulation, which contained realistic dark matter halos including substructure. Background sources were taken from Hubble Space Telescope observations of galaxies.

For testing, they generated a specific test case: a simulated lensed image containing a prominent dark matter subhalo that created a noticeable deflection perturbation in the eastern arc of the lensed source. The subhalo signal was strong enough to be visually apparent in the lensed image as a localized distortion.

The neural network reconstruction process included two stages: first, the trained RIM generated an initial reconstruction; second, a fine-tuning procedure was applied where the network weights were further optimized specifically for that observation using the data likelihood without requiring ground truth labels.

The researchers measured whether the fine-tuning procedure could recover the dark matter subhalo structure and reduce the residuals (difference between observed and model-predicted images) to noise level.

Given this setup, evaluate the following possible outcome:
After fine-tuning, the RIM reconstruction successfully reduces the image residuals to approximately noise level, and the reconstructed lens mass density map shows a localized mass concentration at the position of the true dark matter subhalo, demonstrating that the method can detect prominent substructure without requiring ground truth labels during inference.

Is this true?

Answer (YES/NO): YES